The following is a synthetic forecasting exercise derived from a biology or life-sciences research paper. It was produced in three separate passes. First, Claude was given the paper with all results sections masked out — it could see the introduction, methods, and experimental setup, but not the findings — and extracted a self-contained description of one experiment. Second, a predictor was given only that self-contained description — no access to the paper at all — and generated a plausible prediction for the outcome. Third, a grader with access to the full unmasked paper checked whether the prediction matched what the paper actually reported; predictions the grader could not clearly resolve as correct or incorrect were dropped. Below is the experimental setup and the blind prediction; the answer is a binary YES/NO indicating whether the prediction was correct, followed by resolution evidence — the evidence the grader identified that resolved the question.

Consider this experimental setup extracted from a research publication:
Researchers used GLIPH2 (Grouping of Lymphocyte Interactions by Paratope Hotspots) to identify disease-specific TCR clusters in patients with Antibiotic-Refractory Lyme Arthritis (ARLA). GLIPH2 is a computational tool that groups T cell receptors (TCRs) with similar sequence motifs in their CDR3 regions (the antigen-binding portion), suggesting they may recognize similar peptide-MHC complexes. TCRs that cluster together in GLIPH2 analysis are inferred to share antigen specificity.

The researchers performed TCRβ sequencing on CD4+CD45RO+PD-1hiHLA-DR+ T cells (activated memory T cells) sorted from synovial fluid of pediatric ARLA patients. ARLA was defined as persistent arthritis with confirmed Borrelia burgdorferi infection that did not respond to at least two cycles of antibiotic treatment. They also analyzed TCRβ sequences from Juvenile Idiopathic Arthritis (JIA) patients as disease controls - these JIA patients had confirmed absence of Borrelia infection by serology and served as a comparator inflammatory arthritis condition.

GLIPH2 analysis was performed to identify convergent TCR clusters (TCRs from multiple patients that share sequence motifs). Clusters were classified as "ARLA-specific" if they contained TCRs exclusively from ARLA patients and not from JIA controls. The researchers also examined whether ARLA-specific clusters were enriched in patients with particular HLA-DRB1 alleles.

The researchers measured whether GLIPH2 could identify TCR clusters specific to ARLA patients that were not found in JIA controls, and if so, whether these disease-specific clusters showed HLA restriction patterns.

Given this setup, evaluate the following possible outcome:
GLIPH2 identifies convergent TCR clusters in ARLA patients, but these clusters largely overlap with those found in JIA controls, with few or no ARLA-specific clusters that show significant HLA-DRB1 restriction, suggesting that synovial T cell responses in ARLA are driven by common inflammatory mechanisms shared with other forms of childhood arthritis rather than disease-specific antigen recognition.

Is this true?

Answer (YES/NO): NO